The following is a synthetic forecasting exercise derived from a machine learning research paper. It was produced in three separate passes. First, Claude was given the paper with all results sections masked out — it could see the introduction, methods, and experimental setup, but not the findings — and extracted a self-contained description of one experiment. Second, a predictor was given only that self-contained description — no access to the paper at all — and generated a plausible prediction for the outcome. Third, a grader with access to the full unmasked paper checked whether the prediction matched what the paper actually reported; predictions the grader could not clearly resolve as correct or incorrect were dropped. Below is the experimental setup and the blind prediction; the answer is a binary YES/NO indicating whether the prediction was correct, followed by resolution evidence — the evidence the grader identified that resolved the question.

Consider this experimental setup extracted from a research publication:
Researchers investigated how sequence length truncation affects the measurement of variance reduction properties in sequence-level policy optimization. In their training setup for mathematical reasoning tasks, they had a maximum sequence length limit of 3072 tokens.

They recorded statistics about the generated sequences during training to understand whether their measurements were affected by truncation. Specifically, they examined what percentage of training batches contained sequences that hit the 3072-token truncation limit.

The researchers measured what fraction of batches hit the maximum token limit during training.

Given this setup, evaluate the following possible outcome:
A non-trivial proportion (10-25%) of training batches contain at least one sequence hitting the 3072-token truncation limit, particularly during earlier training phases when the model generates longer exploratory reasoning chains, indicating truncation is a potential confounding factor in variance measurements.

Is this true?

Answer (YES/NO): NO